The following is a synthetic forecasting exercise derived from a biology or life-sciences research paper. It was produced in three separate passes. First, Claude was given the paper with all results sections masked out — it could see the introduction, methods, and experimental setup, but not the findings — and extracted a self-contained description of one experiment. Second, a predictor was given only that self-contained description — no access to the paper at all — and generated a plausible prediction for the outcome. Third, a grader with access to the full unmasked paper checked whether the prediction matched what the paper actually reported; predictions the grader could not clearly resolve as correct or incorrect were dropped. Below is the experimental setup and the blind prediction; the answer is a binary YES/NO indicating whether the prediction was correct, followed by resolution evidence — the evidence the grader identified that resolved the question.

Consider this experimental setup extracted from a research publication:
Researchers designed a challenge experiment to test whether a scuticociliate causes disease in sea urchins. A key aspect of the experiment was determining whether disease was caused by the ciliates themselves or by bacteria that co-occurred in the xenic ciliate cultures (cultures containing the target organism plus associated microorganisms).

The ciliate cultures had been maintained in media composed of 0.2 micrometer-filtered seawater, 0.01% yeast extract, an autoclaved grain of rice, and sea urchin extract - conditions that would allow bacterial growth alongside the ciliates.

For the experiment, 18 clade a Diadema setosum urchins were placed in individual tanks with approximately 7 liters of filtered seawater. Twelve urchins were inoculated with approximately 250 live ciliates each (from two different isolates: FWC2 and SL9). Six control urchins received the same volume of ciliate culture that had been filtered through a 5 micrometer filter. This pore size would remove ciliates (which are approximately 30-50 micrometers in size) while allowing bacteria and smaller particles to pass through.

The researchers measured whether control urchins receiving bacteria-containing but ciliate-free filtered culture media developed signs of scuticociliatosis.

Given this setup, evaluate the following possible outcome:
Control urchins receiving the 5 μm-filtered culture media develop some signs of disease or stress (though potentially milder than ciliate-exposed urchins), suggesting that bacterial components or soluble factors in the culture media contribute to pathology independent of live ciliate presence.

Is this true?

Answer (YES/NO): NO